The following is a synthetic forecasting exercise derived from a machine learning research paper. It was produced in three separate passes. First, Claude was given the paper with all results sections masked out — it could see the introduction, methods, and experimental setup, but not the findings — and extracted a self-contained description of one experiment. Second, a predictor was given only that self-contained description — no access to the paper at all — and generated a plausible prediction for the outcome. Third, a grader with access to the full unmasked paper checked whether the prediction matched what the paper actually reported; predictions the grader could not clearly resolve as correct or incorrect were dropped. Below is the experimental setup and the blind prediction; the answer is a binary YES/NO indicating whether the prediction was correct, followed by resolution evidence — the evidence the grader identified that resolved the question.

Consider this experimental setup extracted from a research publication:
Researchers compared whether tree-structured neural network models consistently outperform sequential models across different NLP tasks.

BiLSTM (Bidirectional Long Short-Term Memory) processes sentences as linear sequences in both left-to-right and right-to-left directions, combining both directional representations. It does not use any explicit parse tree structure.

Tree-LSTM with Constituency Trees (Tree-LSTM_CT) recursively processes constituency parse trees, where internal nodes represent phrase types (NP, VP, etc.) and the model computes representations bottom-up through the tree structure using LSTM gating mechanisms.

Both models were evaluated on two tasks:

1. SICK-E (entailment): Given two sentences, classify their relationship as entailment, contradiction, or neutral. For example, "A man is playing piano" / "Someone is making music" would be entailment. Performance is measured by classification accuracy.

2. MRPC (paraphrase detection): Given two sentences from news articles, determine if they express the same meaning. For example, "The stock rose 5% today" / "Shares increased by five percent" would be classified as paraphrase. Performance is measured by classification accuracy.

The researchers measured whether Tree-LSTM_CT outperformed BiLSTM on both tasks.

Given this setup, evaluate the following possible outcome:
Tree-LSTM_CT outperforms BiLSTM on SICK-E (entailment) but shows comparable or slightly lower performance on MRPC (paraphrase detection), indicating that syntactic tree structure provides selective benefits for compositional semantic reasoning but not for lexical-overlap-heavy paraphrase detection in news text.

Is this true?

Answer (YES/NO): YES